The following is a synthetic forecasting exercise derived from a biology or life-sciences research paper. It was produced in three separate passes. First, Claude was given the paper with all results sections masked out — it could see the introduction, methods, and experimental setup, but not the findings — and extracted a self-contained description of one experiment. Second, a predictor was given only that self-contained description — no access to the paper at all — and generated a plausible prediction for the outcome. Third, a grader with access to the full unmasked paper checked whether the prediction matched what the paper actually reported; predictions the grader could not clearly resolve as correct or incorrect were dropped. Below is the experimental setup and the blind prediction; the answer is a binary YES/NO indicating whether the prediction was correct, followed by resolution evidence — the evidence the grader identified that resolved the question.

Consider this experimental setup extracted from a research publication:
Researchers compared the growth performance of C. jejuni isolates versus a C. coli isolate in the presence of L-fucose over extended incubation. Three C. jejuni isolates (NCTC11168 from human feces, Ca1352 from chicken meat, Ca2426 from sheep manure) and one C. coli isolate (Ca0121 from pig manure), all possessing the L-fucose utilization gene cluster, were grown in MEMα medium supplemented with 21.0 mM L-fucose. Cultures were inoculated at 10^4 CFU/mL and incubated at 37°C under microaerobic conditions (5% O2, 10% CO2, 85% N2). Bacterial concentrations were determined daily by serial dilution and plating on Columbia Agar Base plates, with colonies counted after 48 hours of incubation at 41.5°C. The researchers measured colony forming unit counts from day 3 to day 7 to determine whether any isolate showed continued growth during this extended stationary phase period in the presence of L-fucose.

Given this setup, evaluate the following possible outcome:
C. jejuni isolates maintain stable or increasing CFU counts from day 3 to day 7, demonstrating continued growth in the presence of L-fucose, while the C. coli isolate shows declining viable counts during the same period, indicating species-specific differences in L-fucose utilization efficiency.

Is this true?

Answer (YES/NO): NO